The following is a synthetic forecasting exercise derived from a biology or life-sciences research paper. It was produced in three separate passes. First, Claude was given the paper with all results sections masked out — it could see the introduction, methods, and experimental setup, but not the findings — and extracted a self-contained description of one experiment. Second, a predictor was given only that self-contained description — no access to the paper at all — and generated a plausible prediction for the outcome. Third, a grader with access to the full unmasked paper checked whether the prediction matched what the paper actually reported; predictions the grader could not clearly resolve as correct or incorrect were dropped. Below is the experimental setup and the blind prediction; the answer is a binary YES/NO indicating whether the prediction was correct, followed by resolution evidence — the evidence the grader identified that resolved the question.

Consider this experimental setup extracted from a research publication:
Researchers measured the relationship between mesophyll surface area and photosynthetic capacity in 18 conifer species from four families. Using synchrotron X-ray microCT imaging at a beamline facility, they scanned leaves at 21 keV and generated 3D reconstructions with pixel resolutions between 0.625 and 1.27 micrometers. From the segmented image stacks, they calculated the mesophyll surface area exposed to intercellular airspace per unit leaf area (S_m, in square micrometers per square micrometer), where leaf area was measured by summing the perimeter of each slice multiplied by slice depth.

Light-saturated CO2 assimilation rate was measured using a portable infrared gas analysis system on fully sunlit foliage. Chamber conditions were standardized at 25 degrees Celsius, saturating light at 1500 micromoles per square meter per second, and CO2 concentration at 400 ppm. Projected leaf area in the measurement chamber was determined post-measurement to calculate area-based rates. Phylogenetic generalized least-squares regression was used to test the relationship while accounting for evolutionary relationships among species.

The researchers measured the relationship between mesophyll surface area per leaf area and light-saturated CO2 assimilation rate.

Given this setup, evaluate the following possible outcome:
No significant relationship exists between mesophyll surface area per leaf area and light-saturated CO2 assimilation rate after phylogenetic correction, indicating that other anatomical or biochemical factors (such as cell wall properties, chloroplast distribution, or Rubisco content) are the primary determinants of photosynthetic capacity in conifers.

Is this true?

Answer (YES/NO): YES